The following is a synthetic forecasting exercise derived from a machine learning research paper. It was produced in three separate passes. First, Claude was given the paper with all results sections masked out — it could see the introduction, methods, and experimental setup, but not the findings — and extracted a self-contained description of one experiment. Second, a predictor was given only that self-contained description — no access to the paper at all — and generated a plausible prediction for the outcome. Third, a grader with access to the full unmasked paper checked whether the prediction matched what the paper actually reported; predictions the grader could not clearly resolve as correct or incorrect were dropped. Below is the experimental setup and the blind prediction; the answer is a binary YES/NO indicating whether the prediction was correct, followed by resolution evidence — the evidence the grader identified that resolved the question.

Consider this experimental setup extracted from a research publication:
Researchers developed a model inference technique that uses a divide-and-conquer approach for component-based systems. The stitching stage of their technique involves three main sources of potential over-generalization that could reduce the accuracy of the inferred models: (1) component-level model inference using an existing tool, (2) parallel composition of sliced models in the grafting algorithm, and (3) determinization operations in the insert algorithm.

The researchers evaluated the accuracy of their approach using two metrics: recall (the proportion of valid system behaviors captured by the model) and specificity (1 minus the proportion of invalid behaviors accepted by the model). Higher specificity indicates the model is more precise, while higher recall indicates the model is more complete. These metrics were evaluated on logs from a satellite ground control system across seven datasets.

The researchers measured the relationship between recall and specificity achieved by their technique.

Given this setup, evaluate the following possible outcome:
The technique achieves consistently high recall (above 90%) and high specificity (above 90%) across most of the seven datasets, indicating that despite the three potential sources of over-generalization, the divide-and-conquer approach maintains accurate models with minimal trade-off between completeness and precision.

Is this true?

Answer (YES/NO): NO